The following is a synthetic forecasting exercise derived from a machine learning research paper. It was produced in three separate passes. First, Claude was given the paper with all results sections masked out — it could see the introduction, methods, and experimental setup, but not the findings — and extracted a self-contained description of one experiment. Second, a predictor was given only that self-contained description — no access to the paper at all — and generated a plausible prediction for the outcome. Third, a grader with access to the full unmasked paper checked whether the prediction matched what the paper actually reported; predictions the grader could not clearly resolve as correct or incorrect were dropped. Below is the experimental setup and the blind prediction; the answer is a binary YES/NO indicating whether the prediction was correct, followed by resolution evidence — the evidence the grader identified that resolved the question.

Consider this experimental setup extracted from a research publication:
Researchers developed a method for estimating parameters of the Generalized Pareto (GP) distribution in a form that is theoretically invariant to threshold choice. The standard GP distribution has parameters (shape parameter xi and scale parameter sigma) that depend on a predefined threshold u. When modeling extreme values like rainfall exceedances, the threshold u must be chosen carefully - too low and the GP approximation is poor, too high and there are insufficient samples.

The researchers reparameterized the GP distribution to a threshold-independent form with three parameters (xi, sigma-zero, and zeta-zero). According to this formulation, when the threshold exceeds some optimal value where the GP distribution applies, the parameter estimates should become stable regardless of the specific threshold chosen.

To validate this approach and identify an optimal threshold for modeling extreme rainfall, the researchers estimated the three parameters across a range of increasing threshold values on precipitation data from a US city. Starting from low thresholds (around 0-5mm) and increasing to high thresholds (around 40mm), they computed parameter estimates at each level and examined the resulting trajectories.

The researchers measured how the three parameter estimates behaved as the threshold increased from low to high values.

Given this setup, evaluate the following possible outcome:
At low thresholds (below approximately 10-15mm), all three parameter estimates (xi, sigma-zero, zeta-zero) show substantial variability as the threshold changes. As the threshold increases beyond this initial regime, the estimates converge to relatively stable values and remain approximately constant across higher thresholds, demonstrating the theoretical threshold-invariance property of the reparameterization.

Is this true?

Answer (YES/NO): NO